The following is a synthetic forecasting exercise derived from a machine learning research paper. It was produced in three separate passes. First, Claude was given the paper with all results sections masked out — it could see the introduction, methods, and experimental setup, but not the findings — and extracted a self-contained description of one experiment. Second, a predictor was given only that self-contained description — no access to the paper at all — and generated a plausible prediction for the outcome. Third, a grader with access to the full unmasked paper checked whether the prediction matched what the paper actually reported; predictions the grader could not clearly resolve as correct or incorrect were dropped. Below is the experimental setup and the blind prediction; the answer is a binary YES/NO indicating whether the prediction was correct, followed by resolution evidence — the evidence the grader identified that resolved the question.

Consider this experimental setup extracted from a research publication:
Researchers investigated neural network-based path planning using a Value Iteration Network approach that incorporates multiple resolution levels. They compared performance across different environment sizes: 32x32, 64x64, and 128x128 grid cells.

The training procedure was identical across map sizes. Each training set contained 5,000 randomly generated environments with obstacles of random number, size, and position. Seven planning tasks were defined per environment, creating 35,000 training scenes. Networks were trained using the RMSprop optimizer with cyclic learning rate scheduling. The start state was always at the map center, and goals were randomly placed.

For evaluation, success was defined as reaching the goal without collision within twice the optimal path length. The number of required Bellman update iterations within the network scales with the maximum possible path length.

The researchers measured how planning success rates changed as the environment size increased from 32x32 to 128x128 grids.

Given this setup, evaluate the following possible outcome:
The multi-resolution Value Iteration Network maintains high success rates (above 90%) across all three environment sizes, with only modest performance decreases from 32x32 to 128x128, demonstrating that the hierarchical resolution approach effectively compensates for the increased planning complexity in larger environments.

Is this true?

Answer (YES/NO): YES